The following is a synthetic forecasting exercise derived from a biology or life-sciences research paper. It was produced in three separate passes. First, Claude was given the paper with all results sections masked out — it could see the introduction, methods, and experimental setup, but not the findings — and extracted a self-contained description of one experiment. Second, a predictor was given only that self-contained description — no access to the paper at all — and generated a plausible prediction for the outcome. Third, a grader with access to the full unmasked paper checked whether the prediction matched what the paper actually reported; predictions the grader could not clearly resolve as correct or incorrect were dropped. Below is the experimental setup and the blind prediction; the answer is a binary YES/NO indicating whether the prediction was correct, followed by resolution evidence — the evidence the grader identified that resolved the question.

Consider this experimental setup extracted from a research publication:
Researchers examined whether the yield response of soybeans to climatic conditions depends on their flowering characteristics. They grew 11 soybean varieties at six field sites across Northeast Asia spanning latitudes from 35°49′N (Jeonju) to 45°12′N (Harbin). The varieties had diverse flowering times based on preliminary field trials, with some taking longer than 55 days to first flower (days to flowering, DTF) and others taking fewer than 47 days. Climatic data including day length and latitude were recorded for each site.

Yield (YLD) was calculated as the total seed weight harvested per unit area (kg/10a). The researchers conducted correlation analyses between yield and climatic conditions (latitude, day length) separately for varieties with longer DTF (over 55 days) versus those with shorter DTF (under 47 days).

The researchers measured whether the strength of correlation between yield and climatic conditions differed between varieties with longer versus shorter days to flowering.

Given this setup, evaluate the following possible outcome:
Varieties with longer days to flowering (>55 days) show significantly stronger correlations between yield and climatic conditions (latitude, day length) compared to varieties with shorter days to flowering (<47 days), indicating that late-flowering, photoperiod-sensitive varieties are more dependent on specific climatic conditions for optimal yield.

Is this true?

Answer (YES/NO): YES